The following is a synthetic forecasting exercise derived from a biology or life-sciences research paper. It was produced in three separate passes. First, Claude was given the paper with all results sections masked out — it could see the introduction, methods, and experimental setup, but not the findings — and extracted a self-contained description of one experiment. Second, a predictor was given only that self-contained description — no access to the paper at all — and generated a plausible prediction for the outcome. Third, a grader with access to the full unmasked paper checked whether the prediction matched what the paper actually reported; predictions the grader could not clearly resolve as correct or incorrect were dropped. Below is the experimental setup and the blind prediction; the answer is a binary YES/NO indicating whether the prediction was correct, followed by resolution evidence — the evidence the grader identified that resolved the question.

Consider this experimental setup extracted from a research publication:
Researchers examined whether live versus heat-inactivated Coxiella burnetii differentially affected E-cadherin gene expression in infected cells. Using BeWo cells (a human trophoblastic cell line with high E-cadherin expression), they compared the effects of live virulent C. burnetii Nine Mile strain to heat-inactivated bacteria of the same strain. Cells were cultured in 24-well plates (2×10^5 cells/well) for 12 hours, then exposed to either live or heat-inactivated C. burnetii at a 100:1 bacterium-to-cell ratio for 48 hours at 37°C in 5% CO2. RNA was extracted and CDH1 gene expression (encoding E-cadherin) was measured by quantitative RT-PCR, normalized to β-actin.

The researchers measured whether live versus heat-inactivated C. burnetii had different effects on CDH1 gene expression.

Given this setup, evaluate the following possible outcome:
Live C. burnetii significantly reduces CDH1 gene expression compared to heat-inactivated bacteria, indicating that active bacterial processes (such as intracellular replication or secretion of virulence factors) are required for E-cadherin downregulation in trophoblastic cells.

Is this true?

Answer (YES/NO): NO